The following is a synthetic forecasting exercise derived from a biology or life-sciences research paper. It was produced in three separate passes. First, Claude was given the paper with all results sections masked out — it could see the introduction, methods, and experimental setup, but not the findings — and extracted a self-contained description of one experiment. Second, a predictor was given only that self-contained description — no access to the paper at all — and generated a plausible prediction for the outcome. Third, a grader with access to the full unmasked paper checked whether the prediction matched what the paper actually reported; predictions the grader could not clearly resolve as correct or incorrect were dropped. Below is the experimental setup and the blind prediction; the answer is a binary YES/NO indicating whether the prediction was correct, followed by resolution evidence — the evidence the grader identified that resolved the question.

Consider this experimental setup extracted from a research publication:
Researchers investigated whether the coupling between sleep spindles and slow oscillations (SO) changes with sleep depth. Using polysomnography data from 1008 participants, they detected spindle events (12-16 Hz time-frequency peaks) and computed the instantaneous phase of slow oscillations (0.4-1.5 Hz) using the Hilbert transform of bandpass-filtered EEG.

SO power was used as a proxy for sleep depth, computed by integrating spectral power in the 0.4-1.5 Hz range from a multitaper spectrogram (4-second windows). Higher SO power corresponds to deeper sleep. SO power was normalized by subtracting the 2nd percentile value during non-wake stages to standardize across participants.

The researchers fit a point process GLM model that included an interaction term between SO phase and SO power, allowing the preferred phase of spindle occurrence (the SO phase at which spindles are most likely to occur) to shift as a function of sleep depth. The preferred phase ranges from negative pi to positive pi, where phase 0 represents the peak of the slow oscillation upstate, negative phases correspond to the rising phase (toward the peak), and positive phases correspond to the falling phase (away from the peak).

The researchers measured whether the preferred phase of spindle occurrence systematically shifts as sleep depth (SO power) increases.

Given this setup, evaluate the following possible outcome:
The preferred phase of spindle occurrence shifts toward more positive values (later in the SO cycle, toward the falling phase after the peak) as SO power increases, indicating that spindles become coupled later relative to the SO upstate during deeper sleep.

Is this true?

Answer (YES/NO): NO